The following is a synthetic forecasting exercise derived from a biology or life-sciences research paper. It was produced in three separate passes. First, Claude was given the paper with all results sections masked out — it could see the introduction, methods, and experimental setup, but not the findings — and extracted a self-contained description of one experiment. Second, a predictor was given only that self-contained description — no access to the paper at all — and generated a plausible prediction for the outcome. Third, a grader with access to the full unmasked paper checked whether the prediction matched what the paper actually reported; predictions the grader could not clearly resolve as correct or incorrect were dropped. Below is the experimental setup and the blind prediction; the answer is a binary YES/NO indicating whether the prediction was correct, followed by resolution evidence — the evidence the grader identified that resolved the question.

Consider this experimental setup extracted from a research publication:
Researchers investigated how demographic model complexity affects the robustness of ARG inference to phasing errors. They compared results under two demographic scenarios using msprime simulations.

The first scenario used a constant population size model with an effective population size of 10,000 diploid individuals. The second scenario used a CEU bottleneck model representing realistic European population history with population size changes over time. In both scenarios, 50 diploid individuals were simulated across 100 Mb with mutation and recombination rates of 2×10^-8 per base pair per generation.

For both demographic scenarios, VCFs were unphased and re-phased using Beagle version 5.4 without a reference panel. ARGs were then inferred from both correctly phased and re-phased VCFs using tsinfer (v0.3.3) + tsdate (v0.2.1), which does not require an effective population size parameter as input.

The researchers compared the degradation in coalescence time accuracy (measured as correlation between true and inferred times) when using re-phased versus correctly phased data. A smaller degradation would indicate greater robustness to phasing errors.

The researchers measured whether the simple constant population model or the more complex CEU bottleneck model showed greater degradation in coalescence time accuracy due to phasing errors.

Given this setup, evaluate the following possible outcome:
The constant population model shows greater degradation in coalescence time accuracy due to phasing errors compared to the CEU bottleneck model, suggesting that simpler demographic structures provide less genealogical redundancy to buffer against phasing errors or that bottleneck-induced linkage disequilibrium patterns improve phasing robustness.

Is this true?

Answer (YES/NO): NO